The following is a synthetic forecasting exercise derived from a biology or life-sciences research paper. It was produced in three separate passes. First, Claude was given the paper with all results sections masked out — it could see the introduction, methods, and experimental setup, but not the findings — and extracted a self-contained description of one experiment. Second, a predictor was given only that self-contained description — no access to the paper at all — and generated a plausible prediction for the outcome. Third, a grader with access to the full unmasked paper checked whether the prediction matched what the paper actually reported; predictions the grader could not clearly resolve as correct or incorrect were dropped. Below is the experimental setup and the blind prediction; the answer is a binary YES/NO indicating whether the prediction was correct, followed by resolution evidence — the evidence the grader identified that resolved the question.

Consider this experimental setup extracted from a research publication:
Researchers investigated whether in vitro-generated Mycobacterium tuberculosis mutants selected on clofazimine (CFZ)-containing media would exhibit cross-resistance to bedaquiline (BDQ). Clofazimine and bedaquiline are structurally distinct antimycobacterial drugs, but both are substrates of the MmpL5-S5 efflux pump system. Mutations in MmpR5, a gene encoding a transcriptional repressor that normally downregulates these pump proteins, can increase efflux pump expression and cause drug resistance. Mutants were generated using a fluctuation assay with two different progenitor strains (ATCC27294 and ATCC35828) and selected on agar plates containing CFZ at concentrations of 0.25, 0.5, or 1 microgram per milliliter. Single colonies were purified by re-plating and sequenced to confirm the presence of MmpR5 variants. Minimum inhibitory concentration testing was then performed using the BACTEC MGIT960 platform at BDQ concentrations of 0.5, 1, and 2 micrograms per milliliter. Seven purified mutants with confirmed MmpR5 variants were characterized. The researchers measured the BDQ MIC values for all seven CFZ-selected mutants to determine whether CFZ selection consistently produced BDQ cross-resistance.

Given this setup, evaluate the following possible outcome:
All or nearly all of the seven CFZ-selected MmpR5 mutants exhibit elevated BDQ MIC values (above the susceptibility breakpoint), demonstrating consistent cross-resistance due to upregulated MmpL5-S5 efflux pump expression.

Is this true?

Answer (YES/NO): YES